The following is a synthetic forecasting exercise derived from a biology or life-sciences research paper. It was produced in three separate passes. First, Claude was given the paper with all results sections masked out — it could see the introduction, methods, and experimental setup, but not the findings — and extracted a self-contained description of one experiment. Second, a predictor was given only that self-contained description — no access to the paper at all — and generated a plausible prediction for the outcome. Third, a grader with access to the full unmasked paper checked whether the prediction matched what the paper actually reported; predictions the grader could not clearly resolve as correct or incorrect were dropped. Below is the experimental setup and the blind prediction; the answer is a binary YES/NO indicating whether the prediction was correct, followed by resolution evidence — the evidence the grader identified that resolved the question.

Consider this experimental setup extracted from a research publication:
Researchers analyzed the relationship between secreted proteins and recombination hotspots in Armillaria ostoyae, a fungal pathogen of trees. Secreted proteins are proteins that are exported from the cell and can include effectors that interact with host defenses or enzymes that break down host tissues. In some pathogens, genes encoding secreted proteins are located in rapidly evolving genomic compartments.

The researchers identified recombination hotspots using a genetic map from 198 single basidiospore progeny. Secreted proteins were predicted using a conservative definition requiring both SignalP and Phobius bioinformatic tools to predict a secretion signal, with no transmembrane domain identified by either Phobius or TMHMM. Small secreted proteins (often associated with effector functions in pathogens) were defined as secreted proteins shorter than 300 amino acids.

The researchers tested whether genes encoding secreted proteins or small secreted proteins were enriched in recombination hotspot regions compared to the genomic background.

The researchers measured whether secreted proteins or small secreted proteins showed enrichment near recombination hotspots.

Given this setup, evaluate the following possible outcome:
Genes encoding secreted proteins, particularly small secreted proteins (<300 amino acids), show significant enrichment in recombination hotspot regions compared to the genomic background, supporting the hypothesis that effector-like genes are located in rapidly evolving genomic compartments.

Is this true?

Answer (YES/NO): NO